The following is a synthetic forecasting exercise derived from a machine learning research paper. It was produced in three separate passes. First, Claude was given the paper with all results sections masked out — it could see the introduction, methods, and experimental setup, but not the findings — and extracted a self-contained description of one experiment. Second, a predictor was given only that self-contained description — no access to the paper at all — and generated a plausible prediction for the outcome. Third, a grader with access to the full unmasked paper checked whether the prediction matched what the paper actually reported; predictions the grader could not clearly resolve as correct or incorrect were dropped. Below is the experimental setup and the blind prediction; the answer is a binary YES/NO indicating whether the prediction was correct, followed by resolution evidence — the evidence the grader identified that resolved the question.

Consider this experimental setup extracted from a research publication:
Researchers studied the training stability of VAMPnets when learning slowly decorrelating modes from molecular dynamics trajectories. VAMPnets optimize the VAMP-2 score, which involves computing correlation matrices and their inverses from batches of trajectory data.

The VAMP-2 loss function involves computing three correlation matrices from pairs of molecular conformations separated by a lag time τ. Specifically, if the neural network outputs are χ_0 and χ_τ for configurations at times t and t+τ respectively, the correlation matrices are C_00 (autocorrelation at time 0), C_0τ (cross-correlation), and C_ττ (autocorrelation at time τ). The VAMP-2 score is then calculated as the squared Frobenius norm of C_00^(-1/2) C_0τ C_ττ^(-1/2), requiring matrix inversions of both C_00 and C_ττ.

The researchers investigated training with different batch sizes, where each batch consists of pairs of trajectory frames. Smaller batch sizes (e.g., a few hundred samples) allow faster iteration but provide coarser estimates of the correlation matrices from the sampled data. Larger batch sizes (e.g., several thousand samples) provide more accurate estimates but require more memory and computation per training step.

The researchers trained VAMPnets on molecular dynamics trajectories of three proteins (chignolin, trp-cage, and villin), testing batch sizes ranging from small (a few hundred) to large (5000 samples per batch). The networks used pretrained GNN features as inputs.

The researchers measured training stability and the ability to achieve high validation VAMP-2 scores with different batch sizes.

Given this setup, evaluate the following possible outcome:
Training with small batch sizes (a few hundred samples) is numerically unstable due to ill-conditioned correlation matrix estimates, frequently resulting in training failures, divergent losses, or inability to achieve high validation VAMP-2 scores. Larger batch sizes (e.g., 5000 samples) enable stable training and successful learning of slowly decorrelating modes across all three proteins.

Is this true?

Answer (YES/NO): YES